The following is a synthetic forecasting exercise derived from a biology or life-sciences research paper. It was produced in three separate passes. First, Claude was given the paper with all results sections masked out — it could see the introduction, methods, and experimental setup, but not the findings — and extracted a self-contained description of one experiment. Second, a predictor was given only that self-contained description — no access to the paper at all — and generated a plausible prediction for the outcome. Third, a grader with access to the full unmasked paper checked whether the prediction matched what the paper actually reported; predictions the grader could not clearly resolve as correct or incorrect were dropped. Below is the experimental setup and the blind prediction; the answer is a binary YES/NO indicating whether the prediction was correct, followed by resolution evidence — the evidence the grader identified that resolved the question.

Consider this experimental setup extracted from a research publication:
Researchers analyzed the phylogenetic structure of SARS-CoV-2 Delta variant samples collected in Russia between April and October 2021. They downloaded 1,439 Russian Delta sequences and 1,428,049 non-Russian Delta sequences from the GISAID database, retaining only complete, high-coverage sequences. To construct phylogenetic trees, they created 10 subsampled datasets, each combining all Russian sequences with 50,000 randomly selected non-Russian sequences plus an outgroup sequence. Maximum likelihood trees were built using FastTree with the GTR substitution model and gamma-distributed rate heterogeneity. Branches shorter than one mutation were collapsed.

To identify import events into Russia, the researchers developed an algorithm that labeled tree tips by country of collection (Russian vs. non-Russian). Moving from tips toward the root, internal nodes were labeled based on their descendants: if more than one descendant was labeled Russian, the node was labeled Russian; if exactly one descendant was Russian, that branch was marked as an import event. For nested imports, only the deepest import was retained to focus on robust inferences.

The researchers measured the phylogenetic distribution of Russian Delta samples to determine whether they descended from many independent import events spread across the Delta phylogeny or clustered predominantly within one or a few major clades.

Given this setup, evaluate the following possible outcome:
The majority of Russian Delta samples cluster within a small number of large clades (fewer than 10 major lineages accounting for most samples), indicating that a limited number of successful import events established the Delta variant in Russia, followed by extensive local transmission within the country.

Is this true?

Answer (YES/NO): YES